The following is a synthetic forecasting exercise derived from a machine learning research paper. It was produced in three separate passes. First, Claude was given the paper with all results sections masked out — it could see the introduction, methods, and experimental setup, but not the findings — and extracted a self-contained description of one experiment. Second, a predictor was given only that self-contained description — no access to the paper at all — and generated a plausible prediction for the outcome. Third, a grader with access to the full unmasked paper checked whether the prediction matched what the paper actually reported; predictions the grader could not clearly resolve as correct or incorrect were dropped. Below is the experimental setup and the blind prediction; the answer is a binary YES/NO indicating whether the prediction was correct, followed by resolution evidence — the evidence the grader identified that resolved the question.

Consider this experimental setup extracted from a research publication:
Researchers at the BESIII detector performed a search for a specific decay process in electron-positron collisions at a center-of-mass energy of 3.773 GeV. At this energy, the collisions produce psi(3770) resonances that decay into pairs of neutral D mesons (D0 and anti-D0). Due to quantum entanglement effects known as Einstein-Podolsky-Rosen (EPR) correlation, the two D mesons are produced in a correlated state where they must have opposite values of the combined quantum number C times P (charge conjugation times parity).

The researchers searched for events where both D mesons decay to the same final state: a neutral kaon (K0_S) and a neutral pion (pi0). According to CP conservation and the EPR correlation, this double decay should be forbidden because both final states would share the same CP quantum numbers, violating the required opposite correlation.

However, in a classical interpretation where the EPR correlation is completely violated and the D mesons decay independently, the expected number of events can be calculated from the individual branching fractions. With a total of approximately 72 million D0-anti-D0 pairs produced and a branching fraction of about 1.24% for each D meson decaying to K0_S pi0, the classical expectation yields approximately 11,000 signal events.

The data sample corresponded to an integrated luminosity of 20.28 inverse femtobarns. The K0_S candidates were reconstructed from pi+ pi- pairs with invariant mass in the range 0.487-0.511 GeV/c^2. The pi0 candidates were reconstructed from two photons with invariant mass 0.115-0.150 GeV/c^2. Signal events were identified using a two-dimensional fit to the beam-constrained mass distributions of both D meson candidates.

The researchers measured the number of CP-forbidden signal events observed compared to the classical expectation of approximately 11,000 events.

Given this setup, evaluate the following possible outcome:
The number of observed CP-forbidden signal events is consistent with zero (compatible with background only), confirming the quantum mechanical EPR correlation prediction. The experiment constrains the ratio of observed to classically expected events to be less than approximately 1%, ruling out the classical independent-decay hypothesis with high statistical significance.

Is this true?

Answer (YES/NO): YES